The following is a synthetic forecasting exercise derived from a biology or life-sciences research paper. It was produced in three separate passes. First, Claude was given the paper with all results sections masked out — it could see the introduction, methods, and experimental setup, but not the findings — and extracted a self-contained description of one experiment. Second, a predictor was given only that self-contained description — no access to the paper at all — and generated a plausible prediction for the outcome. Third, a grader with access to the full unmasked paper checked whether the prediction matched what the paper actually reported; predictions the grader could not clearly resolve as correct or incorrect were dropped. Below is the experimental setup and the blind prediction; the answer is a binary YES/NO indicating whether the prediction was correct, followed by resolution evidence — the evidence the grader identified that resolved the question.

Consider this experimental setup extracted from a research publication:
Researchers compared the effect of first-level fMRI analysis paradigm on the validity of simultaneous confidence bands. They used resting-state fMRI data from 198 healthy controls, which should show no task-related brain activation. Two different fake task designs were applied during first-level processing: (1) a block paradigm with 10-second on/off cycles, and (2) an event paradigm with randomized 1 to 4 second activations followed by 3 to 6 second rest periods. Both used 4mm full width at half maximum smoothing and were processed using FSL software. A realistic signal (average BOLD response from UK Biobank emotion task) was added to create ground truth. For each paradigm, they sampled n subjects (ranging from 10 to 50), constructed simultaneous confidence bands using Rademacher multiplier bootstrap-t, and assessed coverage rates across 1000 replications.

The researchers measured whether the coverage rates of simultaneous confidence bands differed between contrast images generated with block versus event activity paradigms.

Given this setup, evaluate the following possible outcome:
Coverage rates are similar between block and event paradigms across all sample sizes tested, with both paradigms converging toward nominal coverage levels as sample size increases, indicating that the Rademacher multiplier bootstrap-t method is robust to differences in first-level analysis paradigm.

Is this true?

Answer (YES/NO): NO